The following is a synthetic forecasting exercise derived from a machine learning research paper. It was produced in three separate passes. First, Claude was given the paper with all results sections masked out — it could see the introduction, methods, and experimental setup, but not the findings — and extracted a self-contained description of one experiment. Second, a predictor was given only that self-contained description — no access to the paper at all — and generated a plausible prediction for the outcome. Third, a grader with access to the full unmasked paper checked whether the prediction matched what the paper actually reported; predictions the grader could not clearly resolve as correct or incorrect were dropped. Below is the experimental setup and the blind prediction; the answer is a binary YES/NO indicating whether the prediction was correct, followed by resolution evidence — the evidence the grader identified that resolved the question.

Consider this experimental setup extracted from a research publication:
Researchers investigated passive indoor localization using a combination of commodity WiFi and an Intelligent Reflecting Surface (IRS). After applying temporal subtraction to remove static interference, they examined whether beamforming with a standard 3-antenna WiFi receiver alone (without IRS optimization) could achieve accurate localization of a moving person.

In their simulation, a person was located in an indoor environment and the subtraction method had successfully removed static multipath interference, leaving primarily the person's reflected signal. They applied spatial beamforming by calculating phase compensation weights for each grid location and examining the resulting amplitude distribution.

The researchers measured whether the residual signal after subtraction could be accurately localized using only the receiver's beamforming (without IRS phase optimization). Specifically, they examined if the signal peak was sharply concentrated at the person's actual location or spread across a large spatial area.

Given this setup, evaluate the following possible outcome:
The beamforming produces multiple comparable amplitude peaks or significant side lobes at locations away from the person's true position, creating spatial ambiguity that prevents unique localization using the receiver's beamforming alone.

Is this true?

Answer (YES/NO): NO